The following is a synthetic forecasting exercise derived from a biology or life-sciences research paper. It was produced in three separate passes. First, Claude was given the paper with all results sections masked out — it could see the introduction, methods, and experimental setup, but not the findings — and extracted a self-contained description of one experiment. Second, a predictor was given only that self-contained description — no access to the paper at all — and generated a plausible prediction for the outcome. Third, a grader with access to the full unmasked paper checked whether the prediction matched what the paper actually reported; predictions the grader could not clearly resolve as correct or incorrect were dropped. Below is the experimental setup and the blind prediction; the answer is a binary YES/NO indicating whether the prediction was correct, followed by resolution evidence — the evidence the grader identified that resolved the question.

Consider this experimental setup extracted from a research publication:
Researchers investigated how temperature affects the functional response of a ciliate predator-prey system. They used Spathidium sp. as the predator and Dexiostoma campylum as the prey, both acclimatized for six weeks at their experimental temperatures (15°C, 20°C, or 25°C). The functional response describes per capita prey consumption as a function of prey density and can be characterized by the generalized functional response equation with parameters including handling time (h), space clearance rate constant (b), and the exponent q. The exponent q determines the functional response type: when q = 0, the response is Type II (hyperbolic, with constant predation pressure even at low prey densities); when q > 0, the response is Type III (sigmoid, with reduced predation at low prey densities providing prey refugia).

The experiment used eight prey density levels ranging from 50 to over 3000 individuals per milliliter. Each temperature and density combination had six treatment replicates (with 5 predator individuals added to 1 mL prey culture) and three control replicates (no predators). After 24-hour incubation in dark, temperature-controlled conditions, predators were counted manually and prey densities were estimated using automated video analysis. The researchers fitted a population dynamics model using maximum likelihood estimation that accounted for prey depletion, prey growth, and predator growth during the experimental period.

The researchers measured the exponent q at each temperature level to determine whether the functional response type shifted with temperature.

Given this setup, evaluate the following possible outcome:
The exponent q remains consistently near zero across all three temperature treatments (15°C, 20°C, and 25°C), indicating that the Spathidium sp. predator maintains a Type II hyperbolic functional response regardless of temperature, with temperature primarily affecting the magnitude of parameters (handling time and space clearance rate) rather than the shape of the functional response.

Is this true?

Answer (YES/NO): NO